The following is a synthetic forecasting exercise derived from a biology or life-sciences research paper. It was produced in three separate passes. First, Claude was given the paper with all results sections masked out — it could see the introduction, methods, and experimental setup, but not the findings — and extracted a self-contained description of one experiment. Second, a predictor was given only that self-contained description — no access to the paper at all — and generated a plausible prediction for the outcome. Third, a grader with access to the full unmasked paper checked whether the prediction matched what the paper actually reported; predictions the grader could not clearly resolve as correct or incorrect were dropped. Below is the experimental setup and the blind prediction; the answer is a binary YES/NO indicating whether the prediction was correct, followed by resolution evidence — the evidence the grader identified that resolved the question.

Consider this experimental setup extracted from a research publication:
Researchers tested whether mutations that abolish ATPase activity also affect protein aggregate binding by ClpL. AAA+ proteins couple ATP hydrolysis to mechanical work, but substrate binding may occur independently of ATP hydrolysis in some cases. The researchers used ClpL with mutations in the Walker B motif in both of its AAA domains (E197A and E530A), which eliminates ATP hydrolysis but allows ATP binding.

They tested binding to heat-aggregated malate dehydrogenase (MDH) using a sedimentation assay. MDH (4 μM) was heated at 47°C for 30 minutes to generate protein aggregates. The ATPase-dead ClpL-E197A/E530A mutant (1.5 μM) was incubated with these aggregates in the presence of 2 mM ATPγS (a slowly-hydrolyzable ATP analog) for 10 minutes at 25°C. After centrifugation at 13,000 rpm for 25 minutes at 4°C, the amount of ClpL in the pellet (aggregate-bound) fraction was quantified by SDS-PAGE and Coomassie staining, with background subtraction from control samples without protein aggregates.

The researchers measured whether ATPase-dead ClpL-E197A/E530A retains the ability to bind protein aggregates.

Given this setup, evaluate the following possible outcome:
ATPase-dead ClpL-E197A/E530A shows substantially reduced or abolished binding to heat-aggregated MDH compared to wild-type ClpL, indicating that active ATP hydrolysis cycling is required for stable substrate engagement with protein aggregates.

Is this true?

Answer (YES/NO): NO